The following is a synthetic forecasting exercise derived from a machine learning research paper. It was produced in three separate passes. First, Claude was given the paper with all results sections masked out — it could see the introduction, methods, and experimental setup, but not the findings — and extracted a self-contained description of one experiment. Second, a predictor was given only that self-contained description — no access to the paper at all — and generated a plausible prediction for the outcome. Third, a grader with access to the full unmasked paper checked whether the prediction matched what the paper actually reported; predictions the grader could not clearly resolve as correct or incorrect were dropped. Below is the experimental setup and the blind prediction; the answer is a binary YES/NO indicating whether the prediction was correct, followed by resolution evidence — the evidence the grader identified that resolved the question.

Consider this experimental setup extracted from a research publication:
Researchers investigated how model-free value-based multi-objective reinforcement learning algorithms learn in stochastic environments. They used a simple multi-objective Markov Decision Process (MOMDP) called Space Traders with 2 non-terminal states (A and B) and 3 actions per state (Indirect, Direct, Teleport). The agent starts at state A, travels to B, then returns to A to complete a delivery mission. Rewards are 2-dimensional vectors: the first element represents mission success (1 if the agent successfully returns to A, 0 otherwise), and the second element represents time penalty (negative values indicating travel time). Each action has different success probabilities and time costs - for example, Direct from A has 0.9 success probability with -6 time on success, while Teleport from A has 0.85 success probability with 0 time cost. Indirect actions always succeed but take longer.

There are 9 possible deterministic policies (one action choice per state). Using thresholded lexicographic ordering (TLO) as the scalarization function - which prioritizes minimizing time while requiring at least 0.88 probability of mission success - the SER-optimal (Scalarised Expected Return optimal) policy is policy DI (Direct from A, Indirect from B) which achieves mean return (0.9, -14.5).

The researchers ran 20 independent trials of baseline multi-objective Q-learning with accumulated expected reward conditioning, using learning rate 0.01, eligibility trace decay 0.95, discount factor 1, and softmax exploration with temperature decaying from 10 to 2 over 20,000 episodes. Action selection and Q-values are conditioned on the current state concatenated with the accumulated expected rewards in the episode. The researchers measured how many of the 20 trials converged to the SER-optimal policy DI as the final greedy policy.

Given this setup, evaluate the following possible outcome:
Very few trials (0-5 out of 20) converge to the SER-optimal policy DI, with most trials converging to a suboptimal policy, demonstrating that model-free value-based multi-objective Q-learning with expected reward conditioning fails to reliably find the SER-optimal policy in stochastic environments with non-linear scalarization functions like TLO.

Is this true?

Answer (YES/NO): YES